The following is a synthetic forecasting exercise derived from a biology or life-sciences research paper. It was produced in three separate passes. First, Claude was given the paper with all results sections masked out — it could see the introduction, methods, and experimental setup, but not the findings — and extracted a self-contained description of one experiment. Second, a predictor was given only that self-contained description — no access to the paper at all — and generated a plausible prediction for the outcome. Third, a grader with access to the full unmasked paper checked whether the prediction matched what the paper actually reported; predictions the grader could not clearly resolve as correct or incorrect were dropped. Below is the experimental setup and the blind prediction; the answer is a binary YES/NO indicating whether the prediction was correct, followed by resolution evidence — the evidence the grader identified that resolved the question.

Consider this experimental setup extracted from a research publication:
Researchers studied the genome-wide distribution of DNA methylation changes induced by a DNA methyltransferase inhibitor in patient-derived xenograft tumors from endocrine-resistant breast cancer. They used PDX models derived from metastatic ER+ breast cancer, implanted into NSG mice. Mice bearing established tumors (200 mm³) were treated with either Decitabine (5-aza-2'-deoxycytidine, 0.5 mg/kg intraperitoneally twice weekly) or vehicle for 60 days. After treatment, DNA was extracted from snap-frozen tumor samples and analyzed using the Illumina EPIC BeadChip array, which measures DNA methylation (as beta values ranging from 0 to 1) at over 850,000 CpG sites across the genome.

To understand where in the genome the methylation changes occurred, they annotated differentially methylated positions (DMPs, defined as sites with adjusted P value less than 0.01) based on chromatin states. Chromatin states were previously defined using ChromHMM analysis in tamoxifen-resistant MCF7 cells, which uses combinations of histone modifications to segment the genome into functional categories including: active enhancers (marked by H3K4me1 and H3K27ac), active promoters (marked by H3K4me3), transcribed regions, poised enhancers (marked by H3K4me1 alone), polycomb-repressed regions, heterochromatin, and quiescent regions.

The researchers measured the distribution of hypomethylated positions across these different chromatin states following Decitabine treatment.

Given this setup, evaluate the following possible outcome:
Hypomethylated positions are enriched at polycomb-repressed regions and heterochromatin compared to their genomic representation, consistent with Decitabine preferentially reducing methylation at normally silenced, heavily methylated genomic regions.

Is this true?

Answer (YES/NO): NO